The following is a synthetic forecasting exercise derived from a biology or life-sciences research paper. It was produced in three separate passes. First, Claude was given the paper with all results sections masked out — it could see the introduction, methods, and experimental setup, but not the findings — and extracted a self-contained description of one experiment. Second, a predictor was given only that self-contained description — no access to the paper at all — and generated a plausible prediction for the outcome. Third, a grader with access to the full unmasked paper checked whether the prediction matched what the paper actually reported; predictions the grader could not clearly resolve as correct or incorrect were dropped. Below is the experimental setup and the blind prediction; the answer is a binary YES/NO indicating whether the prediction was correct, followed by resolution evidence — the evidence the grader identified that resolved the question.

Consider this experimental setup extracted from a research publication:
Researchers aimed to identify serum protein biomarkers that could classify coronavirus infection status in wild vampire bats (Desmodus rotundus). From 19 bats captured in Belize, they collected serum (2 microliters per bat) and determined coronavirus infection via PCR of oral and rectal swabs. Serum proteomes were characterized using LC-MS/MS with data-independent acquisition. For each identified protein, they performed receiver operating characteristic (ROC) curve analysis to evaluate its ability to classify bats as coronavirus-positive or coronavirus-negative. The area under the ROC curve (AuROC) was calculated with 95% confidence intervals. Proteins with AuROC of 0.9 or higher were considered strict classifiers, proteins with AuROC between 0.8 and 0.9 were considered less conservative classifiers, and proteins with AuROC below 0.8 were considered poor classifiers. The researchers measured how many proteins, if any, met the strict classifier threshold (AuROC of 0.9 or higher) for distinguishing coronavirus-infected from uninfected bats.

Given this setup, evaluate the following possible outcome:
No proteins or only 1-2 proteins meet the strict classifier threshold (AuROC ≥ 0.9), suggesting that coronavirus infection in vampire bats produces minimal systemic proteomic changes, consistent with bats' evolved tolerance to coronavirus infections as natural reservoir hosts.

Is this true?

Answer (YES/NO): NO